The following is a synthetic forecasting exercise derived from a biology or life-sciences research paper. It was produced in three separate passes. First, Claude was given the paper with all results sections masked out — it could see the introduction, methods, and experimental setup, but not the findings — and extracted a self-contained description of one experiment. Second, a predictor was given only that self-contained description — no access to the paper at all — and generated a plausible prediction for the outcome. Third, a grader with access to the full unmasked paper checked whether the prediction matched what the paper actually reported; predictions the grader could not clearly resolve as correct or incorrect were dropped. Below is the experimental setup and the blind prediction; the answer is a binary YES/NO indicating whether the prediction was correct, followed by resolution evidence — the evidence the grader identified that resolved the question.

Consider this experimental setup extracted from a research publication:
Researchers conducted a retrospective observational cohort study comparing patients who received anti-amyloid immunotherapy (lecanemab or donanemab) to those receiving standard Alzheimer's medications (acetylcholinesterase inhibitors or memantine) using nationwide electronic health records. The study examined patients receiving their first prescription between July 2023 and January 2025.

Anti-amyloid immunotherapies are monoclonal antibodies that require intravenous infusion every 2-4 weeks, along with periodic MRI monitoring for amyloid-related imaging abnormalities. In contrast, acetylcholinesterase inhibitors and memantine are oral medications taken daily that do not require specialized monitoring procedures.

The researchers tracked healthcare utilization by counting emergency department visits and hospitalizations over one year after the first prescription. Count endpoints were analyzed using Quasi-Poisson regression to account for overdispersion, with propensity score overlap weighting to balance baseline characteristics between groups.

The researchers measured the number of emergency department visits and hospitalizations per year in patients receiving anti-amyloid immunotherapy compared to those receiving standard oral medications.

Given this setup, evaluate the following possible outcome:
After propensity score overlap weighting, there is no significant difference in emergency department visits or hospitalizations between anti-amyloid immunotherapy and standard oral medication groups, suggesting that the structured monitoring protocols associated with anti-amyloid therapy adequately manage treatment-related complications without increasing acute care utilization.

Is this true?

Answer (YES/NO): YES